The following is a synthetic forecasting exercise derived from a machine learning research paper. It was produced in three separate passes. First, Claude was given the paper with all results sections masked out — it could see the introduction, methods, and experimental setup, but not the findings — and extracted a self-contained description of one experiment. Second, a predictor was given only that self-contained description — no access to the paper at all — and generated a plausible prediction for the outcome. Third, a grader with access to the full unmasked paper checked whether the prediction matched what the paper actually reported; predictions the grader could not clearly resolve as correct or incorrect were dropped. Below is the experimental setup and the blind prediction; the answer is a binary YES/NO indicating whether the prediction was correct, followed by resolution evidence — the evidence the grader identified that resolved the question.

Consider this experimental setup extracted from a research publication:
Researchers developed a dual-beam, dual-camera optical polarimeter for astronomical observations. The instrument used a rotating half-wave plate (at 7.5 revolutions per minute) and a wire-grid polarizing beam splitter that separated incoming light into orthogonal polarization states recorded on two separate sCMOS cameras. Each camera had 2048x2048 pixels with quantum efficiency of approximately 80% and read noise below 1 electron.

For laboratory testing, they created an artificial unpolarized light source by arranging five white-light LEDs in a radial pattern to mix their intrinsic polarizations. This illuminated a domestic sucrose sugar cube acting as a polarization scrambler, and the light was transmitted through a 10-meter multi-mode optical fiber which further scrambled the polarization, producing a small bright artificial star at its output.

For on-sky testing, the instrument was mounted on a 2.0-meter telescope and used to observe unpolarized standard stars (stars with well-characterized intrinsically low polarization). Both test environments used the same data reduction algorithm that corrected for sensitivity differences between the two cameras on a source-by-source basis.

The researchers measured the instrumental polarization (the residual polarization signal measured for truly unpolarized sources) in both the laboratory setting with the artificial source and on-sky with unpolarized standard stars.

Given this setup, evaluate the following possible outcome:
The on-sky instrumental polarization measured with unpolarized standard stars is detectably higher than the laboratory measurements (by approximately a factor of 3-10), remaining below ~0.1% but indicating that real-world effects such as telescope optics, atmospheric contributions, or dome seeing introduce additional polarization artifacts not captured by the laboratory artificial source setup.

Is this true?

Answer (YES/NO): NO